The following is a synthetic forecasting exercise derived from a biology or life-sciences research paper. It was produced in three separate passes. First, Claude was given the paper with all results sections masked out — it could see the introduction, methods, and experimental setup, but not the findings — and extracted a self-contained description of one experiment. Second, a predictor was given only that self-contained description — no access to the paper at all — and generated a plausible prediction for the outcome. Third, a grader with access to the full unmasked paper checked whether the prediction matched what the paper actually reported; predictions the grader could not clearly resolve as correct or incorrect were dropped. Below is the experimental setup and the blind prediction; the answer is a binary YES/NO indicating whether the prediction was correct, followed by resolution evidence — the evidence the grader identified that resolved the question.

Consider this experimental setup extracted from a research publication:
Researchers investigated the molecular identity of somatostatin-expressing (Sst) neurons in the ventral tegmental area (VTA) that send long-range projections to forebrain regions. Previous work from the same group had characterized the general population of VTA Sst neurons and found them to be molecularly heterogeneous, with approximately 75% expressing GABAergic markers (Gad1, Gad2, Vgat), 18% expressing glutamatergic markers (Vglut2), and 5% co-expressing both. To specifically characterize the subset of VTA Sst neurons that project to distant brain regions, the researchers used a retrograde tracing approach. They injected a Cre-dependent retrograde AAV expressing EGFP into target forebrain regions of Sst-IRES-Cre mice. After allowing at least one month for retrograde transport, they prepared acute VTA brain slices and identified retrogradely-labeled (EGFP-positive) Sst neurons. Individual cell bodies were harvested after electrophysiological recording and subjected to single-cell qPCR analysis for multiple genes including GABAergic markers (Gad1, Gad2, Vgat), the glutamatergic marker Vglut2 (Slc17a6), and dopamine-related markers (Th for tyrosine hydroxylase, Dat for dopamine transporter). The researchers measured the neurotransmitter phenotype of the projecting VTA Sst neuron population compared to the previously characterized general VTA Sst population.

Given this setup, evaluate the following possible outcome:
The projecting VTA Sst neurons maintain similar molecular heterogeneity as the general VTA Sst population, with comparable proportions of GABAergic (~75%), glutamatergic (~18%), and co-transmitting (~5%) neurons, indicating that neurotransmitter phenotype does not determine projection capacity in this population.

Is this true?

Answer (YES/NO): NO